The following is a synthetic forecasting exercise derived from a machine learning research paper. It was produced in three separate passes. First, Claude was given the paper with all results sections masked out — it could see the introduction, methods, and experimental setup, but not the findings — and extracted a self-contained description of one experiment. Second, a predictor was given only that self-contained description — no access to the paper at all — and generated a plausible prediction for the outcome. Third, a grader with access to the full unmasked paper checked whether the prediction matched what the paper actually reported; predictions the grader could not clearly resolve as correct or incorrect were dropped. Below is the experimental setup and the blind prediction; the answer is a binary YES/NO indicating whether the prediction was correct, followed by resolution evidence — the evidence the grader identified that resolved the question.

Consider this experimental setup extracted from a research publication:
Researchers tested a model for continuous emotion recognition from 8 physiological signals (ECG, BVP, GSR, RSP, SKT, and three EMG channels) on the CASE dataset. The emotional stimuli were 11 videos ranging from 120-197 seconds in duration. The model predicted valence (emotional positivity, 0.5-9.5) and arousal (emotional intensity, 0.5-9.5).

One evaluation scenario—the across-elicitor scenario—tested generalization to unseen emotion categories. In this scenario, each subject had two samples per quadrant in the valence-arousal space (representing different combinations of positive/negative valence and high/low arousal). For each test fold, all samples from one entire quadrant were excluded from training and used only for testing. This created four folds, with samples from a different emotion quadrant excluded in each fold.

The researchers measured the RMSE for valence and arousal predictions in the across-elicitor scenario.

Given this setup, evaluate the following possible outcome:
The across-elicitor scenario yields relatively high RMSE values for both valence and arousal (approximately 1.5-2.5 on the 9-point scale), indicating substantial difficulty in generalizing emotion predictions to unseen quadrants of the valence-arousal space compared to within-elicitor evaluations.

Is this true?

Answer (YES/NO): YES